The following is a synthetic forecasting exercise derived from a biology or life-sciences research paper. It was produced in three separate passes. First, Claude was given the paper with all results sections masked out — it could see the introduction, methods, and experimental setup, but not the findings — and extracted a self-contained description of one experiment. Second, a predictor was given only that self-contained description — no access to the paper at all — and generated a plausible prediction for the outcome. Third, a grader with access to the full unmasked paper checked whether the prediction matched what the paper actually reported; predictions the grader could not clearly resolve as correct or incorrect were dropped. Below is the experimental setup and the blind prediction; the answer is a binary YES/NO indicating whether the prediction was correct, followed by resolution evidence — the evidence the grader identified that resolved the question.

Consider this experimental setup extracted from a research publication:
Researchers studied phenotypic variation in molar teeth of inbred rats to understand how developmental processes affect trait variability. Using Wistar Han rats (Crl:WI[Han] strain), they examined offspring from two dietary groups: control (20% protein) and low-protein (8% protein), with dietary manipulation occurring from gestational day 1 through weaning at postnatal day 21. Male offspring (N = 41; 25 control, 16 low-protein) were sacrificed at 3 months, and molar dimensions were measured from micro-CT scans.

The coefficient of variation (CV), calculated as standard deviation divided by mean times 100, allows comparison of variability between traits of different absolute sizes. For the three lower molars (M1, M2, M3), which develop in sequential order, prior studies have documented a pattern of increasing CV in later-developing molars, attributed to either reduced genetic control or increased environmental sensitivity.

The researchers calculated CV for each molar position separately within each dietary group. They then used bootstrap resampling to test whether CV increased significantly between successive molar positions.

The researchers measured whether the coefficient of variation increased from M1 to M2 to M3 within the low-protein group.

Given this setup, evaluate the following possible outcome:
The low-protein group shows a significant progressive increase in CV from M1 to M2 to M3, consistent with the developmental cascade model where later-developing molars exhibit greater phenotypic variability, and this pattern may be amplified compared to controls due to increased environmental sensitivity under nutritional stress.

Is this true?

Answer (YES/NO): NO